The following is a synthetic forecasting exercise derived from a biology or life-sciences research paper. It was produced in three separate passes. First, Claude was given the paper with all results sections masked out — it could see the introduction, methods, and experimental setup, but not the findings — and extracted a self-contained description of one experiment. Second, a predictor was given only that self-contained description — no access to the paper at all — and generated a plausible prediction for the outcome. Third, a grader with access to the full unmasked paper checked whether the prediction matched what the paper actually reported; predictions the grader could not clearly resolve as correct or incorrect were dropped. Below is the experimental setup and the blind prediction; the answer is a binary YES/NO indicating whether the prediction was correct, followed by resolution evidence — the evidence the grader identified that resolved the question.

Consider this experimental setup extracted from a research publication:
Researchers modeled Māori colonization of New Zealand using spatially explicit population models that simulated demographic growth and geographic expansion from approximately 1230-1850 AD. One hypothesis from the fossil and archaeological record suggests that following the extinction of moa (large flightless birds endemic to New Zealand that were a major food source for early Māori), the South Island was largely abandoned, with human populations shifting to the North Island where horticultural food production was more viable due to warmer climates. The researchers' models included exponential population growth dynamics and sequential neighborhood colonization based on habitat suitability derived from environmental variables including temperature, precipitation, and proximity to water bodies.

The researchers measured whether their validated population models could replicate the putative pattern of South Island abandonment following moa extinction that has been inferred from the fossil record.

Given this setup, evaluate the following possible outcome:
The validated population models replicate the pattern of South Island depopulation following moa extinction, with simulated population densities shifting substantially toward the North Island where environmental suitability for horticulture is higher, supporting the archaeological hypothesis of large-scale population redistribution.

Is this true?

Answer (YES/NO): NO